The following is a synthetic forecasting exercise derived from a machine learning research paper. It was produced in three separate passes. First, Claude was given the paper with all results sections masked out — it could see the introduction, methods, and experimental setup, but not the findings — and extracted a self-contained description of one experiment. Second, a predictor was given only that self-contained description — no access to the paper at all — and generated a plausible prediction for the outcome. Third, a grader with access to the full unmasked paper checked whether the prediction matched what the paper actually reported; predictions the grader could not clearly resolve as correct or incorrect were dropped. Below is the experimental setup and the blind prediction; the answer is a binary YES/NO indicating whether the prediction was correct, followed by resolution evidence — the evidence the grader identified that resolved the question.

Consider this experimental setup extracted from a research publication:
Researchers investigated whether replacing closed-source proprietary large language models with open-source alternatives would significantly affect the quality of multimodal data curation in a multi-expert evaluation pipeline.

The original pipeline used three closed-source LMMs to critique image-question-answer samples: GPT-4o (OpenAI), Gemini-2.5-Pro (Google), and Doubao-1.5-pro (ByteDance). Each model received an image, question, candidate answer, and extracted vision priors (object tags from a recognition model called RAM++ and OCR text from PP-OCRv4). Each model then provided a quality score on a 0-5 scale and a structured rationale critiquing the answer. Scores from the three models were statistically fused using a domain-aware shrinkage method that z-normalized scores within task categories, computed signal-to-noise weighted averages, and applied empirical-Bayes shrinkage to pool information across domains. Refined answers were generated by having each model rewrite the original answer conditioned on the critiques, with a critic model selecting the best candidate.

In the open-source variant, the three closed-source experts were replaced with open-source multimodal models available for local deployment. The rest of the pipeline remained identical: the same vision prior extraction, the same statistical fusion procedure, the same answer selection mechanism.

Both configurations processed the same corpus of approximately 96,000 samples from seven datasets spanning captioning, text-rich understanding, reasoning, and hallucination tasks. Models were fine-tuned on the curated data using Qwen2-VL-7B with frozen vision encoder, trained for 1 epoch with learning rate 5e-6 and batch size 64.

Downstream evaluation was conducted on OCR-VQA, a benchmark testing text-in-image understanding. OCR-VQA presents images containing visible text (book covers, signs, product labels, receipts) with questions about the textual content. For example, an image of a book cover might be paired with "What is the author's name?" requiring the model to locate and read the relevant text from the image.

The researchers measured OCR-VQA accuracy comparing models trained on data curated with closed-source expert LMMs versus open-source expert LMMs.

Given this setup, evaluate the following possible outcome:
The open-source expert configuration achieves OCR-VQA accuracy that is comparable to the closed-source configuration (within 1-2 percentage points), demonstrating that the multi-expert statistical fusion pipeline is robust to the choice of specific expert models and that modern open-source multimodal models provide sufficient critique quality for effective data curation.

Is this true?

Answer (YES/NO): NO